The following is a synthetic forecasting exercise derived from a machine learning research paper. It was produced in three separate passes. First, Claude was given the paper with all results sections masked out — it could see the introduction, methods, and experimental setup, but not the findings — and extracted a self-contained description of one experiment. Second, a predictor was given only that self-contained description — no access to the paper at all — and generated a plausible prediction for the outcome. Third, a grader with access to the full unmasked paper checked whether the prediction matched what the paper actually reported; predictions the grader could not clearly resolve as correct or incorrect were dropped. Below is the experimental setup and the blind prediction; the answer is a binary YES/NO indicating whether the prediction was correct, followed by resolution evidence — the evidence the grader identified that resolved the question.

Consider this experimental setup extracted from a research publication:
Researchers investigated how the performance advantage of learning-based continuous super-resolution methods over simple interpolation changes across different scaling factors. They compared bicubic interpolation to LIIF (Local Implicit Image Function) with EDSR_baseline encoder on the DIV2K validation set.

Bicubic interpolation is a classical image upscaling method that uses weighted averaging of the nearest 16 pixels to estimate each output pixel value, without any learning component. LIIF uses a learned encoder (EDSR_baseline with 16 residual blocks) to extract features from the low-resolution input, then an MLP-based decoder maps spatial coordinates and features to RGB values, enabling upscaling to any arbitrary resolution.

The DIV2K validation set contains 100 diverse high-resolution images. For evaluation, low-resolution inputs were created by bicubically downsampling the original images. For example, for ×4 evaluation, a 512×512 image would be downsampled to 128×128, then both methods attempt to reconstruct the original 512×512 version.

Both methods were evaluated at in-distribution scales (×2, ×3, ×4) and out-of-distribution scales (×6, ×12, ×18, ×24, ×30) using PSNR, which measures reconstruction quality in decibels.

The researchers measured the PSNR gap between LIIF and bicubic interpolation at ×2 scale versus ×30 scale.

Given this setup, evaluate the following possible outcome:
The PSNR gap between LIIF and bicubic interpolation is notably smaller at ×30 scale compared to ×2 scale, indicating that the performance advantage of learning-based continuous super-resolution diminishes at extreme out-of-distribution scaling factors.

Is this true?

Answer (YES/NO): YES